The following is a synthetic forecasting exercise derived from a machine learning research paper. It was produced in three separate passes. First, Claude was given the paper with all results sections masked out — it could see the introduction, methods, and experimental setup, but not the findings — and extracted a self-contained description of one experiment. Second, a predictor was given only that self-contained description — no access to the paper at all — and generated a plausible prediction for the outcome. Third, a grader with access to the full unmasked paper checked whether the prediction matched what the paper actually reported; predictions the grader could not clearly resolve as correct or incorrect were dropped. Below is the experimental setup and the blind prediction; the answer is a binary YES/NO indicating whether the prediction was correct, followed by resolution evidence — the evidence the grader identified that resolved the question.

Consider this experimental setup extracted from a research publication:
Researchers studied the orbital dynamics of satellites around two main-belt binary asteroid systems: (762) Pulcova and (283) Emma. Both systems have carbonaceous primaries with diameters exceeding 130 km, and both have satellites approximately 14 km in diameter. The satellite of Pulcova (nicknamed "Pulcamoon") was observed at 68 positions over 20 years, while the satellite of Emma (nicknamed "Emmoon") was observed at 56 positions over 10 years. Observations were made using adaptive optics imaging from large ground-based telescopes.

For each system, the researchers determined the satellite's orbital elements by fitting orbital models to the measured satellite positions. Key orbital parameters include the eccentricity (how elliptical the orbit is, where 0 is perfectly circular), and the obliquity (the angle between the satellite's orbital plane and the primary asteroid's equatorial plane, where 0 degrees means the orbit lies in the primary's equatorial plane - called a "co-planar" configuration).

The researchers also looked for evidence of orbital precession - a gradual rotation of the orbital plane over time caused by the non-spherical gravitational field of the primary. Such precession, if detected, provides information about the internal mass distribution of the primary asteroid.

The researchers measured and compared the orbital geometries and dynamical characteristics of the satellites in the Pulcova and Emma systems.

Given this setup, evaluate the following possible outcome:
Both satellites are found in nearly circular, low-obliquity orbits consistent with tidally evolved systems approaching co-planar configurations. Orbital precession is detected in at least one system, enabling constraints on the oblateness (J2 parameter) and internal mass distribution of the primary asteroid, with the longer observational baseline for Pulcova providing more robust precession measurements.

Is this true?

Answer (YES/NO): NO